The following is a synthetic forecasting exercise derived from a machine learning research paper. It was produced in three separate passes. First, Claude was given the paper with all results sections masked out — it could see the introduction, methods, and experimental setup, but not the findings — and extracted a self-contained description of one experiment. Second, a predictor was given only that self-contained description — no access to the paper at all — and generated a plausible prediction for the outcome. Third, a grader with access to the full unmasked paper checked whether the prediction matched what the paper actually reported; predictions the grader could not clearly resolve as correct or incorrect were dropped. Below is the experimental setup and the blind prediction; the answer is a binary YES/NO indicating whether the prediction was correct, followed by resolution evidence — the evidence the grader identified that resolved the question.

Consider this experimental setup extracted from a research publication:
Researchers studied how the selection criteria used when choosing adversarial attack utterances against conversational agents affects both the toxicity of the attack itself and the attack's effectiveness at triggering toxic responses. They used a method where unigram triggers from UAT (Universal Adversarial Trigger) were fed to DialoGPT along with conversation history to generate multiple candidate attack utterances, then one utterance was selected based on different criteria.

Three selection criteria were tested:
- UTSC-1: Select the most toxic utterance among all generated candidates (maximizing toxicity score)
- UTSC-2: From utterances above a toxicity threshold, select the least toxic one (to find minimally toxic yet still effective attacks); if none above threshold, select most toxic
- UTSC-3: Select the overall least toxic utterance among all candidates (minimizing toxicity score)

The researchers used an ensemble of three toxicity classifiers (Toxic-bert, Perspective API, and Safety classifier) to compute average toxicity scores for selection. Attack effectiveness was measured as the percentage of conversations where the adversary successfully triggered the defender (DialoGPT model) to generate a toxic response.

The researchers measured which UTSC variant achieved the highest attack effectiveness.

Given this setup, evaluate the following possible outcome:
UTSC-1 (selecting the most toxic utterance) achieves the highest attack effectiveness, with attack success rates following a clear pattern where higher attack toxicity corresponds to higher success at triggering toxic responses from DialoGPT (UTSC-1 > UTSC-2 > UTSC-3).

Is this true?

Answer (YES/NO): YES